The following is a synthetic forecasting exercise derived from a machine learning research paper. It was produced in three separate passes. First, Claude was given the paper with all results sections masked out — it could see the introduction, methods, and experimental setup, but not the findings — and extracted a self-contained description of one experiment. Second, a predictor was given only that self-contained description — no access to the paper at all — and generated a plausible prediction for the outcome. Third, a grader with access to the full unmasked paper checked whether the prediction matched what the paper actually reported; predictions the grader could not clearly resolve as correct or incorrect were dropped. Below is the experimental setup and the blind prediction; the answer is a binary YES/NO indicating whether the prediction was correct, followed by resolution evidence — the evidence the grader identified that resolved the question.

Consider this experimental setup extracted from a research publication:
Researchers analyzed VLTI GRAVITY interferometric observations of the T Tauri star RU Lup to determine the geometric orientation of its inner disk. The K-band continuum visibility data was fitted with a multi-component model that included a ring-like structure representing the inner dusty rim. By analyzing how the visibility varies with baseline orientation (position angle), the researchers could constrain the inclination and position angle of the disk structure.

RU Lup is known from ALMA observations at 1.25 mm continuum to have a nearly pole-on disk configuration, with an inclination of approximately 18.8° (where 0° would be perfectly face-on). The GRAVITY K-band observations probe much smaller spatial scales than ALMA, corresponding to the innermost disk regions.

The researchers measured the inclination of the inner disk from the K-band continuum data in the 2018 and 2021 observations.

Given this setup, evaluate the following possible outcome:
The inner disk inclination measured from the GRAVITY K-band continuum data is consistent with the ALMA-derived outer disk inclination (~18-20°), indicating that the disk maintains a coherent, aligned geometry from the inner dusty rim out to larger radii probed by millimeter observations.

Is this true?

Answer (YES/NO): YES